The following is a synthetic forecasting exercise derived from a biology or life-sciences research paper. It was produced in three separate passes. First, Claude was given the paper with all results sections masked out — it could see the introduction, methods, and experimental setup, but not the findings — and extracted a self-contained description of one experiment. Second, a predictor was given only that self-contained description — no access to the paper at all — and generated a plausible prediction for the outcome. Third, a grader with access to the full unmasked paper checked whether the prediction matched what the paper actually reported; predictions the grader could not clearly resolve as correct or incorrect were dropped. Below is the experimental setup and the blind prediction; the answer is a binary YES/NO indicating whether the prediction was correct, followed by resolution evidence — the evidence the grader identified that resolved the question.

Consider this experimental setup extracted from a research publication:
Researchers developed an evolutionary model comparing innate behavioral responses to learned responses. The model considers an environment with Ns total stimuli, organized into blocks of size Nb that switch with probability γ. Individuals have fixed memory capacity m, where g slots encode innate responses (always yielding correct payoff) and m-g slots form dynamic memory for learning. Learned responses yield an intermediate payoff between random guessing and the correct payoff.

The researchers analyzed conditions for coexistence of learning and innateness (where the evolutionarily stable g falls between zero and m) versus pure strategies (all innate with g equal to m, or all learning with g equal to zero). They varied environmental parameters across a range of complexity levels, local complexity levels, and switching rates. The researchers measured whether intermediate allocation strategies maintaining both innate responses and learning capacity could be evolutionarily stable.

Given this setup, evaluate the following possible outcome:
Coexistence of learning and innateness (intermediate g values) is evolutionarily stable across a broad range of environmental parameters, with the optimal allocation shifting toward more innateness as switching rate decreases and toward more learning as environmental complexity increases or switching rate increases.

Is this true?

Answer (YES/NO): NO